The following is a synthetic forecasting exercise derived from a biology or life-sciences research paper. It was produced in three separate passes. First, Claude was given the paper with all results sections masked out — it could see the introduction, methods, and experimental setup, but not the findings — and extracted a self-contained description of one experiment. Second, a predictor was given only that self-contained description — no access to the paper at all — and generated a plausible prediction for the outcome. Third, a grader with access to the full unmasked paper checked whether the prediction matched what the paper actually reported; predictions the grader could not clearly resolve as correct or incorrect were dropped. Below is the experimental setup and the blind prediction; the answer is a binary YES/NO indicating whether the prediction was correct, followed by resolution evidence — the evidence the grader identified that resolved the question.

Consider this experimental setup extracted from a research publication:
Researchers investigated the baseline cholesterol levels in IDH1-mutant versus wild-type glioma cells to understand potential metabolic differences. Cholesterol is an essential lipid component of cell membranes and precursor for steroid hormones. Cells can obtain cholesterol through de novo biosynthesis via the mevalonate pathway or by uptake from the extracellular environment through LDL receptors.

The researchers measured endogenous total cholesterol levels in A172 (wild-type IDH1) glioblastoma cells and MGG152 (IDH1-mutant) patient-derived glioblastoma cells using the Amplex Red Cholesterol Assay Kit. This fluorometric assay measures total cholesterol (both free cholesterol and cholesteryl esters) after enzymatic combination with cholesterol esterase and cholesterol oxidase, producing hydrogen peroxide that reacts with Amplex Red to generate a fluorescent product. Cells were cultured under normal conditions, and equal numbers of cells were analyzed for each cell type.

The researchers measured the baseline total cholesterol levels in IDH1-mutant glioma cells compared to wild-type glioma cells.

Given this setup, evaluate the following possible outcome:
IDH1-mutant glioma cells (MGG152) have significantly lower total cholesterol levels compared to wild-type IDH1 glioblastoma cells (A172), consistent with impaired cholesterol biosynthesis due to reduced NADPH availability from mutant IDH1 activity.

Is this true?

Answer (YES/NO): YES